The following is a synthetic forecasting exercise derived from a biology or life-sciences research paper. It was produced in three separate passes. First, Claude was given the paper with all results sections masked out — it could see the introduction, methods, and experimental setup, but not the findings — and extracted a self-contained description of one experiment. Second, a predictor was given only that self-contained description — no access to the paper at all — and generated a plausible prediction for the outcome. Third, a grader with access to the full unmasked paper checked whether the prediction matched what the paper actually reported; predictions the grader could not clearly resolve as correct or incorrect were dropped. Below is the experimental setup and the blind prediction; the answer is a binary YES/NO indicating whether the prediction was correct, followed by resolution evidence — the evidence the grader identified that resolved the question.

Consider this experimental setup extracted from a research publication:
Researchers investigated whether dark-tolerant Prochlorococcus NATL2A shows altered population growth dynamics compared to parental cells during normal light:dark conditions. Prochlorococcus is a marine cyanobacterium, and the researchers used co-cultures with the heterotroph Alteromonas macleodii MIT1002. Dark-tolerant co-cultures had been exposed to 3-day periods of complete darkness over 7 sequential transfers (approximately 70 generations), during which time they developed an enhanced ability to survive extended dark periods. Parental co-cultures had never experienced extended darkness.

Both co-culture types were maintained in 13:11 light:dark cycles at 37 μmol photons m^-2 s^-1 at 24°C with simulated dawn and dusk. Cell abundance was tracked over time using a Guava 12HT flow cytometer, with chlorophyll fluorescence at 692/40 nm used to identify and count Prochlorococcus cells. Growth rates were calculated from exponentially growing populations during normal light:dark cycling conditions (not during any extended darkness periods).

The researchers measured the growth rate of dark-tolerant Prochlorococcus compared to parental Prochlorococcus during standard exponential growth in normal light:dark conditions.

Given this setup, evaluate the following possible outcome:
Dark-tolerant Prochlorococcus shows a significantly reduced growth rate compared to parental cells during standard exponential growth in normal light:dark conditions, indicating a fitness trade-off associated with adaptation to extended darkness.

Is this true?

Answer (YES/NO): YES